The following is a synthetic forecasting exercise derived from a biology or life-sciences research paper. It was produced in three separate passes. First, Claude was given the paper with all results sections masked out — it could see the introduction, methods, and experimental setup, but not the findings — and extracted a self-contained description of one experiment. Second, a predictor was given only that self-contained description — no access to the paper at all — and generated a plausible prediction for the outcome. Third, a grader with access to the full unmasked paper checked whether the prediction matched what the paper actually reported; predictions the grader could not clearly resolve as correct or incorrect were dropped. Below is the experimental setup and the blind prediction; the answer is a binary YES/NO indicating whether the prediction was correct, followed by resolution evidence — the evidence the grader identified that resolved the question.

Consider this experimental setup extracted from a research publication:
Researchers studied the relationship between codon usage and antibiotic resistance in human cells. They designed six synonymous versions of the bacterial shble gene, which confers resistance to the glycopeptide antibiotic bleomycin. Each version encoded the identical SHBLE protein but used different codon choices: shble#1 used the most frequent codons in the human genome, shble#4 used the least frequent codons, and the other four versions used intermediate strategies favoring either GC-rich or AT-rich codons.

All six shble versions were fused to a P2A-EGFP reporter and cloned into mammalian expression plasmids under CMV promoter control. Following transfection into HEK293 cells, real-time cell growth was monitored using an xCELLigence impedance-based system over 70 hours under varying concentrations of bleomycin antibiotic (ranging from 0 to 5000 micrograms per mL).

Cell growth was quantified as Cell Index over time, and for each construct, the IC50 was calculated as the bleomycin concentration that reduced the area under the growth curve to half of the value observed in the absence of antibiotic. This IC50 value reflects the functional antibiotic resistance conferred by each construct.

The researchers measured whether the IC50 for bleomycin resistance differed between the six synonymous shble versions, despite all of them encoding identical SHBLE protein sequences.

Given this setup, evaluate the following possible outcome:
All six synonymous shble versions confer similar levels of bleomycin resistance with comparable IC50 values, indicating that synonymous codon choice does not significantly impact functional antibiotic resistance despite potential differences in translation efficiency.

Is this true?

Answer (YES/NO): NO